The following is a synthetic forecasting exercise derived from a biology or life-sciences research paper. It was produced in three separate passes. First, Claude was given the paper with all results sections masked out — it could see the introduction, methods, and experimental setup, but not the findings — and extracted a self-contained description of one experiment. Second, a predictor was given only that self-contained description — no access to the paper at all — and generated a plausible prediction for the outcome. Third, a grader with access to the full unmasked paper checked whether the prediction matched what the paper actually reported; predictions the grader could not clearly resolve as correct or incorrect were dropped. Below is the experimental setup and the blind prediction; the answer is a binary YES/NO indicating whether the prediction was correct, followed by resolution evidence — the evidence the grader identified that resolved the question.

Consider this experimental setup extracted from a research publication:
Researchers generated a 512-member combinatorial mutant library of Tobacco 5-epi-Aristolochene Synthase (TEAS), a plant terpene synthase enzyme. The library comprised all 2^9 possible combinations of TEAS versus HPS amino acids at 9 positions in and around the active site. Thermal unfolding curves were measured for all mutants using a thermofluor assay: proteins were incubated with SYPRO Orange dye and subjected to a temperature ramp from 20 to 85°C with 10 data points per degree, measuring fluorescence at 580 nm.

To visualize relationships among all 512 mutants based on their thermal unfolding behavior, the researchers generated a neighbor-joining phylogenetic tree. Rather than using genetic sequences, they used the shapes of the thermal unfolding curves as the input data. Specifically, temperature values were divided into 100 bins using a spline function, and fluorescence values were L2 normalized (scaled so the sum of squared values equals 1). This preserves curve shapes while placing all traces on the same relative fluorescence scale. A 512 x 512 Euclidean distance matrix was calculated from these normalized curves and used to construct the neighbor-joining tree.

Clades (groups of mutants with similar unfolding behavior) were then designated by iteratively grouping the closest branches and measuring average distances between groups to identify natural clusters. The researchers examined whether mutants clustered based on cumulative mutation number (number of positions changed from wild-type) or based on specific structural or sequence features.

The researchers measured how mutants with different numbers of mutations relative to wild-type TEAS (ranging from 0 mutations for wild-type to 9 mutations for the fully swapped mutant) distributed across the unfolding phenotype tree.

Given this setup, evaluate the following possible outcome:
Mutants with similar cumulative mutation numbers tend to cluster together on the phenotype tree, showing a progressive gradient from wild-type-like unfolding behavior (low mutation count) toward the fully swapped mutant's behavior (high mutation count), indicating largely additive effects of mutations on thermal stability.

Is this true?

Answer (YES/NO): NO